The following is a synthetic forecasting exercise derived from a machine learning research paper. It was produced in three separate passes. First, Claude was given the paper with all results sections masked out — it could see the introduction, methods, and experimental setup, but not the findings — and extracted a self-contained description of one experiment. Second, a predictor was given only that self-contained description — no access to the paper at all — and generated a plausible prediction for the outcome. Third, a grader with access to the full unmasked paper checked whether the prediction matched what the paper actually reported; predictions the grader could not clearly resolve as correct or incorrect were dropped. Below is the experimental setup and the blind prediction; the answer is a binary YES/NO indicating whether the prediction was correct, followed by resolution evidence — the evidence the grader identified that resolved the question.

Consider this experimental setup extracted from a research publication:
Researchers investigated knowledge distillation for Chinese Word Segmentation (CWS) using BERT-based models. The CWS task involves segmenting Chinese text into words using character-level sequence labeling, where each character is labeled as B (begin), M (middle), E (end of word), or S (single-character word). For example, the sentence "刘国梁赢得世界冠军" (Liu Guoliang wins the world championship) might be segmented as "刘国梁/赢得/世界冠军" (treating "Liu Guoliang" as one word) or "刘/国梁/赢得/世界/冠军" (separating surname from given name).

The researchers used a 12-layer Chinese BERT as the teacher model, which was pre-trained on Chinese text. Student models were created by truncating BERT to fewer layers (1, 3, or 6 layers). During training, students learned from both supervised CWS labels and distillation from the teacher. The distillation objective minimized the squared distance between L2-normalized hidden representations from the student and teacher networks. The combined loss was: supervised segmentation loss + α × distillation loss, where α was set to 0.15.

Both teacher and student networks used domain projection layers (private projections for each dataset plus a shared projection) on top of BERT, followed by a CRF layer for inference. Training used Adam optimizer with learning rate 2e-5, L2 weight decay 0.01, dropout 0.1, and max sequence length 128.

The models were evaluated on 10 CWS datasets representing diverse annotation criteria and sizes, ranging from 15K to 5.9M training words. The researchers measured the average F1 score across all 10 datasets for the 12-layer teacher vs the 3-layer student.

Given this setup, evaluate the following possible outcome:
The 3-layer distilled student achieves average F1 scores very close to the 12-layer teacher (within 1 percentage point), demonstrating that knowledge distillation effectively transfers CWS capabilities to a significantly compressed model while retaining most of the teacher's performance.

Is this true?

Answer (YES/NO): YES